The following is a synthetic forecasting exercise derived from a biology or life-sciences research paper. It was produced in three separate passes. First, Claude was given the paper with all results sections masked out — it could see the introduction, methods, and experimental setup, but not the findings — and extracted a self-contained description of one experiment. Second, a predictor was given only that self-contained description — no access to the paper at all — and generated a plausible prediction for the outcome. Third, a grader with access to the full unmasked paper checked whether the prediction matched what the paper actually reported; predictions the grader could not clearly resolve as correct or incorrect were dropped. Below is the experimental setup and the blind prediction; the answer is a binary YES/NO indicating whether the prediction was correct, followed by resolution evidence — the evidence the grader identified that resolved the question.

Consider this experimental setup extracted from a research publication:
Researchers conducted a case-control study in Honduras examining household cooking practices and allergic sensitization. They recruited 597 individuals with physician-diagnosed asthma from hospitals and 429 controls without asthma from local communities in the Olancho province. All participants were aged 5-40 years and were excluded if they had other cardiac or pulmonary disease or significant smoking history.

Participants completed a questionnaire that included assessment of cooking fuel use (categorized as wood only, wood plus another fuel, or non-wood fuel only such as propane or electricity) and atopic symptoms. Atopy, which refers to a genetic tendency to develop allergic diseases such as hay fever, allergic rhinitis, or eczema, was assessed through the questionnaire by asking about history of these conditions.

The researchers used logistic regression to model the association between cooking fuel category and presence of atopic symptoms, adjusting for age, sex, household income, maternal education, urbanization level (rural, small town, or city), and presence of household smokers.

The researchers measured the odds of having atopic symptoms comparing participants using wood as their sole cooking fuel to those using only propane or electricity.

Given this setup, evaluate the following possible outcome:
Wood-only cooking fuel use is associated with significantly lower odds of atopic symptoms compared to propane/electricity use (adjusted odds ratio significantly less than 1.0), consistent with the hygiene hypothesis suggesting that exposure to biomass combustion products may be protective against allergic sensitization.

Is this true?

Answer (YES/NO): NO